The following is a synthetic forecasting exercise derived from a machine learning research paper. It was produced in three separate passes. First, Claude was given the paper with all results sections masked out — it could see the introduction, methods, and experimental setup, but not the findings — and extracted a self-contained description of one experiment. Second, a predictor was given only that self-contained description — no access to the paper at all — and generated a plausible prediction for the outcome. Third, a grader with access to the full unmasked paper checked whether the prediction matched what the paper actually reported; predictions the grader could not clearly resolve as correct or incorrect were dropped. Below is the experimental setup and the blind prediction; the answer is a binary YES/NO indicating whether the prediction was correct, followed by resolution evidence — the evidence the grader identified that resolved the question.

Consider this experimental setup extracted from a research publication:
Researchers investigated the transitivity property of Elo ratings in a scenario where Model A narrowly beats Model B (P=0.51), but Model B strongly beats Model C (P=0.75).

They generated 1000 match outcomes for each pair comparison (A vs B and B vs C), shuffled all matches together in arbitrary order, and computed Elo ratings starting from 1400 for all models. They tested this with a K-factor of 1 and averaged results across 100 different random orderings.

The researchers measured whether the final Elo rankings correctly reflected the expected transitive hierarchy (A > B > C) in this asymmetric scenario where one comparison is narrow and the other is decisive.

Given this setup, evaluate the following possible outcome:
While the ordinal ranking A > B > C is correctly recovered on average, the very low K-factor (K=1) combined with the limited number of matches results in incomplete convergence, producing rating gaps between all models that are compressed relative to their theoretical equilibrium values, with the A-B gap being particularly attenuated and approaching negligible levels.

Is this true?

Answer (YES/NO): NO